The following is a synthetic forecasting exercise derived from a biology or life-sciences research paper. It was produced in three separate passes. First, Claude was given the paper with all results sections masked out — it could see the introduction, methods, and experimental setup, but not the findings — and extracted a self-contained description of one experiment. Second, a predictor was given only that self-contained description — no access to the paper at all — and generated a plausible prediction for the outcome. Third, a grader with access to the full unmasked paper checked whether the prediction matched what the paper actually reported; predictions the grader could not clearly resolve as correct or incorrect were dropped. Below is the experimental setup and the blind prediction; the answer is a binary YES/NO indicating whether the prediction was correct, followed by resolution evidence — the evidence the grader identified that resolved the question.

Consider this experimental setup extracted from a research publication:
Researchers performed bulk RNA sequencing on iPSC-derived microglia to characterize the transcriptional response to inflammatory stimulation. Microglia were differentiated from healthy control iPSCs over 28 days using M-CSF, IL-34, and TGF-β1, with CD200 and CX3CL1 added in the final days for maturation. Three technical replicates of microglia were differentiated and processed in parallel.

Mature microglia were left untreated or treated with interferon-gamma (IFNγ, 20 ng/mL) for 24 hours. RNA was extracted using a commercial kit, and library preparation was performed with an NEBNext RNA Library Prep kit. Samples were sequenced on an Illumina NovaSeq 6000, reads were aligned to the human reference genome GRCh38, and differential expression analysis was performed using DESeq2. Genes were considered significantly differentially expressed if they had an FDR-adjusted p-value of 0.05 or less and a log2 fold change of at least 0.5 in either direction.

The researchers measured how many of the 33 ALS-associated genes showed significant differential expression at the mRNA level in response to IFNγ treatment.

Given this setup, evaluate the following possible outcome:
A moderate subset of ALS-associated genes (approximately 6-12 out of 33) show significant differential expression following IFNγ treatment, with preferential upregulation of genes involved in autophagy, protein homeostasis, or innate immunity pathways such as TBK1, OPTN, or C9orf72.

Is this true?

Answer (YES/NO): YES